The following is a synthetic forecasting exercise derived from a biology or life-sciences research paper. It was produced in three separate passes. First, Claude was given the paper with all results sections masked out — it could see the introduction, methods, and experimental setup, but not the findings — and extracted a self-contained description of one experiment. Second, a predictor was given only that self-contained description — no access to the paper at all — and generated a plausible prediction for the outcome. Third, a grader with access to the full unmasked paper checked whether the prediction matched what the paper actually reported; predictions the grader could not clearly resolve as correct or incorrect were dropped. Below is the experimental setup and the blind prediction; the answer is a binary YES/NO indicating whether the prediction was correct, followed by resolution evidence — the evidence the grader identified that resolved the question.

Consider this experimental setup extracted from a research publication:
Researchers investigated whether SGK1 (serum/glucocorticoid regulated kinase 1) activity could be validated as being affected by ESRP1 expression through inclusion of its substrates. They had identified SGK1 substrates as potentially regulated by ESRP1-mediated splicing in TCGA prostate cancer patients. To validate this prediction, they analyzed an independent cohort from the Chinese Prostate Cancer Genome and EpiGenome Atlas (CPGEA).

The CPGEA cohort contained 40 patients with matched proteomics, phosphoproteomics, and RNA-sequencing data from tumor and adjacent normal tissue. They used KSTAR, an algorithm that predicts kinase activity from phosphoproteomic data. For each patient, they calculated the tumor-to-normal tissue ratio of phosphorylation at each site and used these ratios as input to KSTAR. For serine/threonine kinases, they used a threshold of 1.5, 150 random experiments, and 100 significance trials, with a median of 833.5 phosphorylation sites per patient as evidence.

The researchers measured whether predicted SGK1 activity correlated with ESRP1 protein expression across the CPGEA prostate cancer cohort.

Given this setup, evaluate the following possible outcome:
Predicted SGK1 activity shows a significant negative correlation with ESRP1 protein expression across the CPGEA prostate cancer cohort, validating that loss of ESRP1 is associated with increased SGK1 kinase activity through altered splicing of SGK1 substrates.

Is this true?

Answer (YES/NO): NO